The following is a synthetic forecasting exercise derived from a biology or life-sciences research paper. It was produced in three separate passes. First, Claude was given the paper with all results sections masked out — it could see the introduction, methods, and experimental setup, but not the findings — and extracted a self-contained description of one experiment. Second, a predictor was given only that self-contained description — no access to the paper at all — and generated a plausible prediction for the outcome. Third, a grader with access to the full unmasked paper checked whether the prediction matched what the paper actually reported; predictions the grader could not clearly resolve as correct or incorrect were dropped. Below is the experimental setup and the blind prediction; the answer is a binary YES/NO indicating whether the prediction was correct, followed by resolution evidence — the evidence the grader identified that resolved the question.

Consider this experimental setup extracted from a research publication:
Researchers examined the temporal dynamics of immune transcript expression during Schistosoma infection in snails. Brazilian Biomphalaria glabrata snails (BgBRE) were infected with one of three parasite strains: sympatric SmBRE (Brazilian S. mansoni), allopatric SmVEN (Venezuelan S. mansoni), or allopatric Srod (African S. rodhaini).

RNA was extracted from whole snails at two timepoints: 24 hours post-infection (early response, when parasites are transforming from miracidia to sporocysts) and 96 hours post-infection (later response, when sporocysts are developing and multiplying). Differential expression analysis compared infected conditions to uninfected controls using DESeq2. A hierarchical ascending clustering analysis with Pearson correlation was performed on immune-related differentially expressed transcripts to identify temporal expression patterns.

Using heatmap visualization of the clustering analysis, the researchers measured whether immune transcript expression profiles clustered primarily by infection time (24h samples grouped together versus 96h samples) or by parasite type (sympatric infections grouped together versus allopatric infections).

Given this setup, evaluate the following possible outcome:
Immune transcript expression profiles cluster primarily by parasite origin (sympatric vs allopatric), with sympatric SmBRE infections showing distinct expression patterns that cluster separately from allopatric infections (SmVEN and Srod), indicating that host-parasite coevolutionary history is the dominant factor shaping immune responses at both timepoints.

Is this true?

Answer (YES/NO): YES